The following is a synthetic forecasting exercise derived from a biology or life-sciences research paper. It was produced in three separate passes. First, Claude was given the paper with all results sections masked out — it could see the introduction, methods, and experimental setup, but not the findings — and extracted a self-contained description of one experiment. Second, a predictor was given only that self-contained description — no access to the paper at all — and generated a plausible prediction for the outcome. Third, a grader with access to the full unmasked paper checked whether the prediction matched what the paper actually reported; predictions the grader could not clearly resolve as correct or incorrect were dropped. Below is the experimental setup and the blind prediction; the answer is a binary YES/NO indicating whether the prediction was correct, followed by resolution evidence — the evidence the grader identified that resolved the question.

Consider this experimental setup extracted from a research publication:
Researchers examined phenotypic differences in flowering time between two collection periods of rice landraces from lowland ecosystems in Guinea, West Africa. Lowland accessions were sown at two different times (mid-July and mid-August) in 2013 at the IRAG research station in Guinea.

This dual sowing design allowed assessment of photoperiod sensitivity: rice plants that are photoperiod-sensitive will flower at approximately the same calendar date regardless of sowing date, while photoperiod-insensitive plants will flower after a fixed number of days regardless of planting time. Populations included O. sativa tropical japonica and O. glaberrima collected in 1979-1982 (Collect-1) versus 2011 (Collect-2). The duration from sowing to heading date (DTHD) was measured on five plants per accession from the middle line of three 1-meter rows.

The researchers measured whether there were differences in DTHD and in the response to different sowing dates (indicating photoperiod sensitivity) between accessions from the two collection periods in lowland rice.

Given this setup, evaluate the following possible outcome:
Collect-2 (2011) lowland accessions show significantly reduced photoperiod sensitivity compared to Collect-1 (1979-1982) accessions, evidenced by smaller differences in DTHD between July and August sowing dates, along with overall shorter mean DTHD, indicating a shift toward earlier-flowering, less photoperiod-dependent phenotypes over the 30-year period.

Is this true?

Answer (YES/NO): NO